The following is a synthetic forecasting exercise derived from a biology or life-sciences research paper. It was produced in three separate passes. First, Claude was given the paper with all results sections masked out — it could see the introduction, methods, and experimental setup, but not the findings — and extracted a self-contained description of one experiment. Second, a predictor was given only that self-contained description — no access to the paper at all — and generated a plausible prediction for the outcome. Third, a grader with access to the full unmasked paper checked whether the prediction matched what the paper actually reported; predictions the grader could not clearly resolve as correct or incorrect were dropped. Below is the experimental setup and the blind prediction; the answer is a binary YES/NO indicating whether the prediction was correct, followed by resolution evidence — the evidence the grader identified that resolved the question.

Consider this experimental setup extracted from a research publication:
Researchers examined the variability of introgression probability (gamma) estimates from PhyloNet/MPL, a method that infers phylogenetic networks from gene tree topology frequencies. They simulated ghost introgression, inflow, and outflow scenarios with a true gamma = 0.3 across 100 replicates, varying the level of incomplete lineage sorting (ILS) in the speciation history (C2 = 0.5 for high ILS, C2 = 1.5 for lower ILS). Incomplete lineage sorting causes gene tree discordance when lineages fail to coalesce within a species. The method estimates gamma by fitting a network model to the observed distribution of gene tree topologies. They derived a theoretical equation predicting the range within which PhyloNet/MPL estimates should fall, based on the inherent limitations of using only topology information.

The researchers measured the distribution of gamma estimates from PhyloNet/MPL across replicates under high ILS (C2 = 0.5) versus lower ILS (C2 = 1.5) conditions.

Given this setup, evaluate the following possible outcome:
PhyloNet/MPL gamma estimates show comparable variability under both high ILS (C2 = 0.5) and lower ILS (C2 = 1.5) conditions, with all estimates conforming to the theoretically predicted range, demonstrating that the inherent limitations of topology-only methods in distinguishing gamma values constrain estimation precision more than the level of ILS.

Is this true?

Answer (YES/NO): NO